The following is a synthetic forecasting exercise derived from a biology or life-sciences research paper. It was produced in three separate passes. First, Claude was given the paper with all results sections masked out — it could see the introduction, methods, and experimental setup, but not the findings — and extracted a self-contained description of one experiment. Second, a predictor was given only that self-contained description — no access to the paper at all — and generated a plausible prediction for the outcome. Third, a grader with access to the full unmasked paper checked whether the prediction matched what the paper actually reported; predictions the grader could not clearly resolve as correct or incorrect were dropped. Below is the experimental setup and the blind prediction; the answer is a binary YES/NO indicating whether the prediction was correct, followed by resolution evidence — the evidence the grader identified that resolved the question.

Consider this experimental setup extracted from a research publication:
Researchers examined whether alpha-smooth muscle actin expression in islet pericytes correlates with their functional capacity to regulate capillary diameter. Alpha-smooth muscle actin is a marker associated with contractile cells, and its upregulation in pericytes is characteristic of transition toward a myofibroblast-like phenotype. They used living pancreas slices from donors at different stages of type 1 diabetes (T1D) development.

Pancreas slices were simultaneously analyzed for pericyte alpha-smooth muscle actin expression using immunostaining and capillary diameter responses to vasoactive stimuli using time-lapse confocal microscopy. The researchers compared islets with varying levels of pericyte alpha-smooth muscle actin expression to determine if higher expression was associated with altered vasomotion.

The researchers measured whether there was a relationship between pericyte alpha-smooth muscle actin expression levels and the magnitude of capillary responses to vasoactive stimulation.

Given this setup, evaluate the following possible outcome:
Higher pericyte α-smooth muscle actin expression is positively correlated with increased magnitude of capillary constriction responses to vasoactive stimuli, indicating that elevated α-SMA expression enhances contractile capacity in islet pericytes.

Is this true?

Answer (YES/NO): NO